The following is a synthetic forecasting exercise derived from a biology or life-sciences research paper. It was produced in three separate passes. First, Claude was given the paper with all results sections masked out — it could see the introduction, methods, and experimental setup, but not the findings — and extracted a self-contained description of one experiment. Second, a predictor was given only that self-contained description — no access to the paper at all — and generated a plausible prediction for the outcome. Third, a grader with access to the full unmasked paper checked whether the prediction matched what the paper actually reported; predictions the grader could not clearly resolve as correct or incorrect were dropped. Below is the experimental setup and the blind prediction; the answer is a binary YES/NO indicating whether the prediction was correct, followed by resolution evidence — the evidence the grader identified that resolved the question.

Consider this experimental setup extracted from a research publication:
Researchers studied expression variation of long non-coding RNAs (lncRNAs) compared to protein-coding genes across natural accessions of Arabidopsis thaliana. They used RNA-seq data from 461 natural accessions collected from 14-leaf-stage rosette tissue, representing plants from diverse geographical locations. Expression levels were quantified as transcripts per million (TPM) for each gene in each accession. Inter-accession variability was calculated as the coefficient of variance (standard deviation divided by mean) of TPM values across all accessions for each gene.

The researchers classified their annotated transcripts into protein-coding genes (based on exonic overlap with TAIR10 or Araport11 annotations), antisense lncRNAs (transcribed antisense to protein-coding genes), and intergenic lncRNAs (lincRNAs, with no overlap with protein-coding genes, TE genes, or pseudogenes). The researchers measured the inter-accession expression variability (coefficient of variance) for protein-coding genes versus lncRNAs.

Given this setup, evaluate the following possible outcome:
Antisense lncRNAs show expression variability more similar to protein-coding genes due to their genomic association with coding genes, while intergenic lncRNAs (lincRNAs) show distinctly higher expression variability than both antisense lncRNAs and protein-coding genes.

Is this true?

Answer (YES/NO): YES